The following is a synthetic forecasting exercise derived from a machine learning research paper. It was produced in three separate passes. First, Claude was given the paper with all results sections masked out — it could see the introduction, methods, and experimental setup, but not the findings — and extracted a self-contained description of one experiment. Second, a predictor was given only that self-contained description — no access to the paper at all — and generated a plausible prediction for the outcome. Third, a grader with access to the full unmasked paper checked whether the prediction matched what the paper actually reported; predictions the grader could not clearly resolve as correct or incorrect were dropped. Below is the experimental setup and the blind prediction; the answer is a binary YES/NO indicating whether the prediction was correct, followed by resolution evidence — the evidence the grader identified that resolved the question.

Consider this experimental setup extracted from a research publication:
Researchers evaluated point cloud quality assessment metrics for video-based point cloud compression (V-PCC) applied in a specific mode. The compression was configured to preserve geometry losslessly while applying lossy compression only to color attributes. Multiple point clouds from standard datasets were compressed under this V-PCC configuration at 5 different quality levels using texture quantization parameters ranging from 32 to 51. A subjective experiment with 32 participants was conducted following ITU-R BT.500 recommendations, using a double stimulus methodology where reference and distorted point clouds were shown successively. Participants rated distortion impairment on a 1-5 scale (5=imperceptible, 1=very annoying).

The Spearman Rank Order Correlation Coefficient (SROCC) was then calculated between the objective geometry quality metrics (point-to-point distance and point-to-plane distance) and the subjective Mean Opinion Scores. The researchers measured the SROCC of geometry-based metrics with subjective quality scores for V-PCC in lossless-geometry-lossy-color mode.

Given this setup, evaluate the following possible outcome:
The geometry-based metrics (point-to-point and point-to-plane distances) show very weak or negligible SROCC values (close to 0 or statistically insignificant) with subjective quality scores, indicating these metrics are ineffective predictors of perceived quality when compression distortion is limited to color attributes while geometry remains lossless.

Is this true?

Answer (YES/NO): NO